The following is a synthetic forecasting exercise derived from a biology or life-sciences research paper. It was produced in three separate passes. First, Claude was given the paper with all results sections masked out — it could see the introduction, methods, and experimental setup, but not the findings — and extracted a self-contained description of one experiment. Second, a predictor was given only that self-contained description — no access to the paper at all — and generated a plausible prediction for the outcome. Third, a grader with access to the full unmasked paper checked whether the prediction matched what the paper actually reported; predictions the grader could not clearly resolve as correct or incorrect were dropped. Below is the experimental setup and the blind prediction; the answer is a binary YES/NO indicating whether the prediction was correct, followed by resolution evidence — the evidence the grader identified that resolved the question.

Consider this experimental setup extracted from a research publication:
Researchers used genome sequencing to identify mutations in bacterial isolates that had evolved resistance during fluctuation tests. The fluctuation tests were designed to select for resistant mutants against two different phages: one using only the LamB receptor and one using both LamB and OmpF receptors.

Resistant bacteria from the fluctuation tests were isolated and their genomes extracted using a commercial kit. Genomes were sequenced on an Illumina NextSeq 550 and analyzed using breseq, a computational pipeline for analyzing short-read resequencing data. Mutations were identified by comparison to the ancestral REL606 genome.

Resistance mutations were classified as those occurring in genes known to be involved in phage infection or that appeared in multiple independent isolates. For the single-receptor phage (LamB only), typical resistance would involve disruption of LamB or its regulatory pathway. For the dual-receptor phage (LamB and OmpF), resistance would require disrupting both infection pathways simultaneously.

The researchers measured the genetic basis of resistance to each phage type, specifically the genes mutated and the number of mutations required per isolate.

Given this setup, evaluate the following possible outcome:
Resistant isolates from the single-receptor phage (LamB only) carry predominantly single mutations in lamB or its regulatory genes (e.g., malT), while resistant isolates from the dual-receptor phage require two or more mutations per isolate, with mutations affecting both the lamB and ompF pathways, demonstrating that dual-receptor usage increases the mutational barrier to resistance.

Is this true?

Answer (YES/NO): NO